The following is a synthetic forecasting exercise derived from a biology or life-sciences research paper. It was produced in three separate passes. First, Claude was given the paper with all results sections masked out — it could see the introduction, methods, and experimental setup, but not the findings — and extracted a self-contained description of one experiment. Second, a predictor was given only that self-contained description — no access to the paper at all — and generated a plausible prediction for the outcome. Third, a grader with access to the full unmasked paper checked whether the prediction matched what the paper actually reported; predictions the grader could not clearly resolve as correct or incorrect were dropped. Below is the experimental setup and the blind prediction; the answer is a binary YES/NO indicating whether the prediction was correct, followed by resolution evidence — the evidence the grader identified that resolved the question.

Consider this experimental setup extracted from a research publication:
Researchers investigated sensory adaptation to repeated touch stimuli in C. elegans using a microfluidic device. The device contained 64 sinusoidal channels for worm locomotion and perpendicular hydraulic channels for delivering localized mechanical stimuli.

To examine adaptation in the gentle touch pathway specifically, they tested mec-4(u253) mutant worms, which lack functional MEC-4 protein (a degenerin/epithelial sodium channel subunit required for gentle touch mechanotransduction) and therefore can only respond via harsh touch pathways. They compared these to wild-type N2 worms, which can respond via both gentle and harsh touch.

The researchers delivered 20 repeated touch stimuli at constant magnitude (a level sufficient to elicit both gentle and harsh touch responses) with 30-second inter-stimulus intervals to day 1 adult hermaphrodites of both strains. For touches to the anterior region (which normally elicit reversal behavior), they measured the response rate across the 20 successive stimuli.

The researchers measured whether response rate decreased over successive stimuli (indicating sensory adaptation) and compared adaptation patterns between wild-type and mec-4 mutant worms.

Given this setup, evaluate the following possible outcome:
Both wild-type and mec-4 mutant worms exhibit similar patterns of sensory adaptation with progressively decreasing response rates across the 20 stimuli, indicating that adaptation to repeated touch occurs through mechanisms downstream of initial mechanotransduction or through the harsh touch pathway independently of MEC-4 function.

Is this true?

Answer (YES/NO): NO